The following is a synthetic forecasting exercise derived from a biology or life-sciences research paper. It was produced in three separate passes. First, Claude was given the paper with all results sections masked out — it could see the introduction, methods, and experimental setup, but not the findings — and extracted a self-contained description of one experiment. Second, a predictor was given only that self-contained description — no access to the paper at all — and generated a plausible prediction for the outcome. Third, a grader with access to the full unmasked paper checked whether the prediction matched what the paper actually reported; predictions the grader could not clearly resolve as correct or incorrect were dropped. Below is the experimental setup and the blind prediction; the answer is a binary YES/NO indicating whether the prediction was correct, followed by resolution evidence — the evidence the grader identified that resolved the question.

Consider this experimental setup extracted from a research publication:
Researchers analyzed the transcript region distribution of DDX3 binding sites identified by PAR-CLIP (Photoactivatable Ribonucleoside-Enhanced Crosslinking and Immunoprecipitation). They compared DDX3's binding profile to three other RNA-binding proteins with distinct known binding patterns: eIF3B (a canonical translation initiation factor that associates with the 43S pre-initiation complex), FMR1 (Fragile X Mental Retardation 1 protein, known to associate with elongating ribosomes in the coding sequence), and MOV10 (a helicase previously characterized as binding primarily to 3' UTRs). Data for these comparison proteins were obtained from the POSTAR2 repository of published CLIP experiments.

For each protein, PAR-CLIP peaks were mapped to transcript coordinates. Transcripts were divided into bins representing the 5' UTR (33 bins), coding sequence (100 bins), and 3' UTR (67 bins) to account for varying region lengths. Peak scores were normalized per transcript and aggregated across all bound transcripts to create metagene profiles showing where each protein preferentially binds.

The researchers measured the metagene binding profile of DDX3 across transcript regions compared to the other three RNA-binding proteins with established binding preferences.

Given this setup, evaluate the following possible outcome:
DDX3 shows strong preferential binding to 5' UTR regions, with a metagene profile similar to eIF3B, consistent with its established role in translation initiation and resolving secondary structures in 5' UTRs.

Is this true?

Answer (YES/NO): YES